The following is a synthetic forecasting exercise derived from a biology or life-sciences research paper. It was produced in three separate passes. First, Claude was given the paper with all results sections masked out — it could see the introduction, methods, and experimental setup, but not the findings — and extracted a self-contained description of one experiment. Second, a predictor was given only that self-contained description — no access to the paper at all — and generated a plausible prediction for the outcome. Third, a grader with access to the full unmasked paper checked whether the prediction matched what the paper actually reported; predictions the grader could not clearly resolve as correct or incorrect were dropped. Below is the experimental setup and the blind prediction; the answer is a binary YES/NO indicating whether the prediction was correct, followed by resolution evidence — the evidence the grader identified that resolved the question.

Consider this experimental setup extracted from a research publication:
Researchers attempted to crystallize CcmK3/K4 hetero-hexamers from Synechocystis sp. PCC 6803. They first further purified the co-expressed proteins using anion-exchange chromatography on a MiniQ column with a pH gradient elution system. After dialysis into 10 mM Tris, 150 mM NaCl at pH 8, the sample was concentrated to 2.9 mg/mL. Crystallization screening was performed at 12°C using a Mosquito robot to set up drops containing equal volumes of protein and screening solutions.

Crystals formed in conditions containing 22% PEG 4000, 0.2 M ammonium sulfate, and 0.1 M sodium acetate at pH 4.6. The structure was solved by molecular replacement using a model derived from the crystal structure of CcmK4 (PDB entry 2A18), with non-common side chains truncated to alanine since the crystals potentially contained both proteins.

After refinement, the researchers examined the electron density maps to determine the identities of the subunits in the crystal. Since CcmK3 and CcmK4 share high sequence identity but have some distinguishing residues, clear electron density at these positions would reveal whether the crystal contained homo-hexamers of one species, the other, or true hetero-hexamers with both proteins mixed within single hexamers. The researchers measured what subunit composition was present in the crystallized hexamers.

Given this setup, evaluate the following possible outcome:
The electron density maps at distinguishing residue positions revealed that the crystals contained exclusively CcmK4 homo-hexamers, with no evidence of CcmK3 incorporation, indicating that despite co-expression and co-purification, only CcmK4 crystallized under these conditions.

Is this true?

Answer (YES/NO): YES